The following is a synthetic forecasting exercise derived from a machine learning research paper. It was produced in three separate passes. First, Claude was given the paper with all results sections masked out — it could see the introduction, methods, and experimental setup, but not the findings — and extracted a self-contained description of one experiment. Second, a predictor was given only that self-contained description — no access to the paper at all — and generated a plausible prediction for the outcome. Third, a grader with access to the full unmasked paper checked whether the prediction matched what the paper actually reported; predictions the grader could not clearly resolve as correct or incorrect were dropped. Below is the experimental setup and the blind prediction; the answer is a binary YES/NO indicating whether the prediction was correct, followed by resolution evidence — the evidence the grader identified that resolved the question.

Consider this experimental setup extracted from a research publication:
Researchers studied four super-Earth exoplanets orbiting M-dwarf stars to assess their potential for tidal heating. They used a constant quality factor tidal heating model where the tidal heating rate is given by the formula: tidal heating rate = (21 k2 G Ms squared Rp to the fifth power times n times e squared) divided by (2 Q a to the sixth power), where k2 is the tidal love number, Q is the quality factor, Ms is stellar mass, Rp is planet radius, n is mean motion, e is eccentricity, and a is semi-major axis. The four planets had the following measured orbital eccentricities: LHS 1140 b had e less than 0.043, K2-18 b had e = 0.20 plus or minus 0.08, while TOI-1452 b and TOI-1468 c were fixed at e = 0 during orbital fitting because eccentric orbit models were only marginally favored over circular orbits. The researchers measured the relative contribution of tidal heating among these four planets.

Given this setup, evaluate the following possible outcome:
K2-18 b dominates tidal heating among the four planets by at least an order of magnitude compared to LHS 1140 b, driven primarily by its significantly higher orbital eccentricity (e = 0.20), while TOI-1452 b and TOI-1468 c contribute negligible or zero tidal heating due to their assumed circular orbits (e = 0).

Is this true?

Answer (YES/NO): NO